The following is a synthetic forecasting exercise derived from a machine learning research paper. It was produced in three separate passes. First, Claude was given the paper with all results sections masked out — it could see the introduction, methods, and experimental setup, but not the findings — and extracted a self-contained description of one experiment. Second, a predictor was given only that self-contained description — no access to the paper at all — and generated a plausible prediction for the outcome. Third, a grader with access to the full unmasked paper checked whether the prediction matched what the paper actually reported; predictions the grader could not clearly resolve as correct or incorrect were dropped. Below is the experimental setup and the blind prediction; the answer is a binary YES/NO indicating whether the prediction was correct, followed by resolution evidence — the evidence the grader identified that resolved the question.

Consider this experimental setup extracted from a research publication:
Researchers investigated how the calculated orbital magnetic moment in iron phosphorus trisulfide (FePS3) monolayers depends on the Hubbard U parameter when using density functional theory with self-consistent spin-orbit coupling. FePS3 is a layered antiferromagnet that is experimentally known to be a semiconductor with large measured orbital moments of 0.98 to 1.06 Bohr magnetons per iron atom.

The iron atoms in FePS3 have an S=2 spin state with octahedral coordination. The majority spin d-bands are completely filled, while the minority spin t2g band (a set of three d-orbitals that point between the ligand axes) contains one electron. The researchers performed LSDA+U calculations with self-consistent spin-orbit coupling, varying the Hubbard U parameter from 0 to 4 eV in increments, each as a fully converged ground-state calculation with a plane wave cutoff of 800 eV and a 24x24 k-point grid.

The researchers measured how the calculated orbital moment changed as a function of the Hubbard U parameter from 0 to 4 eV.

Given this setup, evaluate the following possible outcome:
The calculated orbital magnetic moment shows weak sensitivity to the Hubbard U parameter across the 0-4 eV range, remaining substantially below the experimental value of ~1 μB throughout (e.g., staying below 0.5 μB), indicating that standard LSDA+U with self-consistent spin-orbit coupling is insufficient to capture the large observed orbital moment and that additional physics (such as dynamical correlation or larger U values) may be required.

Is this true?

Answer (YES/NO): NO